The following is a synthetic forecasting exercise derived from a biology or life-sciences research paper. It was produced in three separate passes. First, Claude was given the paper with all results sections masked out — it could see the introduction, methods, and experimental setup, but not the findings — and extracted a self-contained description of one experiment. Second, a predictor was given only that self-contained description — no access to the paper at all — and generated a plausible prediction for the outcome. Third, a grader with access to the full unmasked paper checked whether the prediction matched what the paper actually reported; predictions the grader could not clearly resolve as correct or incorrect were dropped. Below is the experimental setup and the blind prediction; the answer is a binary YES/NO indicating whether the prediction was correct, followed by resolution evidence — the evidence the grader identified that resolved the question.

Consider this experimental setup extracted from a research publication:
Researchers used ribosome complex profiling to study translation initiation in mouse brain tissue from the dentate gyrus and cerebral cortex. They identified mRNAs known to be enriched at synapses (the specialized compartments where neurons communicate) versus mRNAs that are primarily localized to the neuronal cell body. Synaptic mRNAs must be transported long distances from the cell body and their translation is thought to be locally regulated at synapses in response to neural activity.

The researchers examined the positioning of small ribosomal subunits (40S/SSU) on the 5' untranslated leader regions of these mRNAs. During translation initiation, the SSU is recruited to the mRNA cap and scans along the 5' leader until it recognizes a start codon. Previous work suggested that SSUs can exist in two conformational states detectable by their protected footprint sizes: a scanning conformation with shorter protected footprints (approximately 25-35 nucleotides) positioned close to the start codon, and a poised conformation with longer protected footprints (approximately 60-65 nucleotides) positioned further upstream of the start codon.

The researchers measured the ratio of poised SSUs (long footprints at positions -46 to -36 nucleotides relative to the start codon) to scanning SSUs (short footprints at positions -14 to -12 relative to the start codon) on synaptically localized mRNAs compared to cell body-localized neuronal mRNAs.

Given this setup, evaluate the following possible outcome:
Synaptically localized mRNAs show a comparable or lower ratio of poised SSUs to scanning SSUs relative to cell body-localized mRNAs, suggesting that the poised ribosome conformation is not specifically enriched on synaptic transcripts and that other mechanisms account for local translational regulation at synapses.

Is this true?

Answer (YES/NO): NO